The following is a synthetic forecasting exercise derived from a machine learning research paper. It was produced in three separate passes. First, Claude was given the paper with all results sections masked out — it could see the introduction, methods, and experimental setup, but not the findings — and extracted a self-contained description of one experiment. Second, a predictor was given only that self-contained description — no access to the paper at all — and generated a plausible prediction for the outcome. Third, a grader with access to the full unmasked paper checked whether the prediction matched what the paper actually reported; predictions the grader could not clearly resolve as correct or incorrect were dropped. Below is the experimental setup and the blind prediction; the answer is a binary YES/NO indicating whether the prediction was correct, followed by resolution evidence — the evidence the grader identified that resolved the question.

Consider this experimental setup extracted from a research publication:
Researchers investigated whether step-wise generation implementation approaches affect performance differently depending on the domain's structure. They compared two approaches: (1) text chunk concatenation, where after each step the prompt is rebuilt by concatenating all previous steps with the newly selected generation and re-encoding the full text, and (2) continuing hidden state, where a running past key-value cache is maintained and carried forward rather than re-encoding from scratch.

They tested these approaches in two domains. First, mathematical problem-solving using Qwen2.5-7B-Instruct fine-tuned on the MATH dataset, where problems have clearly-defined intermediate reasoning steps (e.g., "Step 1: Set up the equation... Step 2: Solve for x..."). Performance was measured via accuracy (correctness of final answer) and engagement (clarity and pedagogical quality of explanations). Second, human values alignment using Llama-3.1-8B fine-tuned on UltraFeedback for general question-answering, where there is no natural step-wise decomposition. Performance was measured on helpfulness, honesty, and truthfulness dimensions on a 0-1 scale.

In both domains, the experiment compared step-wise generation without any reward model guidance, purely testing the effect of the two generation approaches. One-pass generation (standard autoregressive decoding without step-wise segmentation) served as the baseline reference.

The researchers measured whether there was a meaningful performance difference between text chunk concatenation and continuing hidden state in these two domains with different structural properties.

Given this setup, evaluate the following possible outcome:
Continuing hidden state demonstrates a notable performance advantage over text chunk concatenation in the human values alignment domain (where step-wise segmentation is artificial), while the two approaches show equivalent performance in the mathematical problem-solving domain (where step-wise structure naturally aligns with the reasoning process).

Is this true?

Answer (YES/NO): YES